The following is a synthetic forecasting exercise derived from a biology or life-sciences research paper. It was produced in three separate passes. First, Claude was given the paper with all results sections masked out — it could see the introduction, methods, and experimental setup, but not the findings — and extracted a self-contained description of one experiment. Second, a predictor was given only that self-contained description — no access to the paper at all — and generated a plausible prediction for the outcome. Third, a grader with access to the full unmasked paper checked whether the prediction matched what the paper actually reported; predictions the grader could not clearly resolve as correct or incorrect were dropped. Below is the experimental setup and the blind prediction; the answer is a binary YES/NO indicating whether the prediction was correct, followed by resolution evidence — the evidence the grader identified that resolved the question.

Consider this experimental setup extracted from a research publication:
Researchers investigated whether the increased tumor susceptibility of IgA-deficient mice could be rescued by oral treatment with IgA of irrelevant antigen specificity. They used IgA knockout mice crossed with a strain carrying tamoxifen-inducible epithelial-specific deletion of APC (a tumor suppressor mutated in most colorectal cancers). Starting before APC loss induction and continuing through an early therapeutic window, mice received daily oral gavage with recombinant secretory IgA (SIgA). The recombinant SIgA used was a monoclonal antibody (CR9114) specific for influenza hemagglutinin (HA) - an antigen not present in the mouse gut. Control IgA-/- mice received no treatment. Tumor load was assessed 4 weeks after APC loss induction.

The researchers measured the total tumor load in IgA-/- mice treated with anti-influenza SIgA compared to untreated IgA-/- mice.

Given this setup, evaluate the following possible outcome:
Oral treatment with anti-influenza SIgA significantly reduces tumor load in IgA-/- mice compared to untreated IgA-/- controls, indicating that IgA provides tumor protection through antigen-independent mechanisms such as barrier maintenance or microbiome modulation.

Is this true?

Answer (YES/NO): NO